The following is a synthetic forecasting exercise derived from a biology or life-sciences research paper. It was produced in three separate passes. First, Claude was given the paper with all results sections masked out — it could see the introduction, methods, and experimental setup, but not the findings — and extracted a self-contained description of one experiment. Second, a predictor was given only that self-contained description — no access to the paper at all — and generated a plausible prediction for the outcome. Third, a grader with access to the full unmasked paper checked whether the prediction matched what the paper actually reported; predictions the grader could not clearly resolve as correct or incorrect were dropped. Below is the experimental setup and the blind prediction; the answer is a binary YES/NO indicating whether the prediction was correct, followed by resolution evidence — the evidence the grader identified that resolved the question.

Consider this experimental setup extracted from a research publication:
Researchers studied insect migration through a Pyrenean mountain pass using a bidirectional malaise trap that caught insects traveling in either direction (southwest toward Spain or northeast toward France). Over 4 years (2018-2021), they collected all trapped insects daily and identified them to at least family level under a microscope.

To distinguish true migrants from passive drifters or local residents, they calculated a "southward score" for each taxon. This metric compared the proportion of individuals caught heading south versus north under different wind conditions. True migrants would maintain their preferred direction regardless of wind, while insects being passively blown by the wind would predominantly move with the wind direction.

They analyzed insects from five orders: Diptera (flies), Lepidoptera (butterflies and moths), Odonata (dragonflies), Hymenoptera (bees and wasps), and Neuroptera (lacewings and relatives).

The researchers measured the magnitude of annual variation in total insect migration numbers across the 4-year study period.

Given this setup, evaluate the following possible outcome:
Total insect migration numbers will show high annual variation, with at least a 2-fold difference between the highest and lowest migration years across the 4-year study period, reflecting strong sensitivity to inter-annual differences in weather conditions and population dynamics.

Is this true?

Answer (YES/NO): YES